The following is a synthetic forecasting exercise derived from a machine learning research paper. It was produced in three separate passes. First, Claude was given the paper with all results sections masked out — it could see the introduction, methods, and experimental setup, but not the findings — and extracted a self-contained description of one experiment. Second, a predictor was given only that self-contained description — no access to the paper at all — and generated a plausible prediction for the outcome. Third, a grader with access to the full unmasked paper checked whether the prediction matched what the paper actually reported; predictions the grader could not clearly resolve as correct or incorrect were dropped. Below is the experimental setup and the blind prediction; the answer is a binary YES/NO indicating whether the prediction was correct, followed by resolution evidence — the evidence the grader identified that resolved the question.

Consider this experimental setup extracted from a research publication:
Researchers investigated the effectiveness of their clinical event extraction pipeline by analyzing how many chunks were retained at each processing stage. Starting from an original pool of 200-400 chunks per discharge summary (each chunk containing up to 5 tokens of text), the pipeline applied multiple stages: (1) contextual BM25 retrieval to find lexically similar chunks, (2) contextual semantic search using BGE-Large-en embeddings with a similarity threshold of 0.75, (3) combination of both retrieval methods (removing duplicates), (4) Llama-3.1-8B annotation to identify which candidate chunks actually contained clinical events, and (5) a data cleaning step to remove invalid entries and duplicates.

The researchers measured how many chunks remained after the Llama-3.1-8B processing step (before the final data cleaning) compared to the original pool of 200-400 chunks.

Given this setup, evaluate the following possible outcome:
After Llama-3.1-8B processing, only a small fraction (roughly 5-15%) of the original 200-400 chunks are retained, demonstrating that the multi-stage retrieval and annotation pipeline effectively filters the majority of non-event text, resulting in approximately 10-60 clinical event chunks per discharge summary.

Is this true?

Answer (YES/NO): NO